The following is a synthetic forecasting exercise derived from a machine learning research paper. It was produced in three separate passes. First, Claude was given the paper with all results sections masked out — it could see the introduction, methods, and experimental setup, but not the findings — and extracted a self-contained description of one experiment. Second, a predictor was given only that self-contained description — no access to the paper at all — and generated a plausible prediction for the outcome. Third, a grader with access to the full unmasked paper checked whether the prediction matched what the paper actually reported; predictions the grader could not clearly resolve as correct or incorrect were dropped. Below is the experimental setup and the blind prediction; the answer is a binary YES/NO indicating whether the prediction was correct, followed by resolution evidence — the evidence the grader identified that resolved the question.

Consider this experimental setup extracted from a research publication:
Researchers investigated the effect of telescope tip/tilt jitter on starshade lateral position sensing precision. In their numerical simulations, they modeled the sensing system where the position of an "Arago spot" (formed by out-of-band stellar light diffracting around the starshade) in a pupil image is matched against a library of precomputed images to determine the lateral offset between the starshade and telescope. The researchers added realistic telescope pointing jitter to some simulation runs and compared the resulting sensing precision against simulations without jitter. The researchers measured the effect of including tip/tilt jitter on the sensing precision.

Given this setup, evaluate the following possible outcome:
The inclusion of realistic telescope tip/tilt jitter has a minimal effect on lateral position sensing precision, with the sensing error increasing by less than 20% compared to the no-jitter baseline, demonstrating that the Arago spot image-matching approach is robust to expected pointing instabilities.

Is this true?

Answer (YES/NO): YES